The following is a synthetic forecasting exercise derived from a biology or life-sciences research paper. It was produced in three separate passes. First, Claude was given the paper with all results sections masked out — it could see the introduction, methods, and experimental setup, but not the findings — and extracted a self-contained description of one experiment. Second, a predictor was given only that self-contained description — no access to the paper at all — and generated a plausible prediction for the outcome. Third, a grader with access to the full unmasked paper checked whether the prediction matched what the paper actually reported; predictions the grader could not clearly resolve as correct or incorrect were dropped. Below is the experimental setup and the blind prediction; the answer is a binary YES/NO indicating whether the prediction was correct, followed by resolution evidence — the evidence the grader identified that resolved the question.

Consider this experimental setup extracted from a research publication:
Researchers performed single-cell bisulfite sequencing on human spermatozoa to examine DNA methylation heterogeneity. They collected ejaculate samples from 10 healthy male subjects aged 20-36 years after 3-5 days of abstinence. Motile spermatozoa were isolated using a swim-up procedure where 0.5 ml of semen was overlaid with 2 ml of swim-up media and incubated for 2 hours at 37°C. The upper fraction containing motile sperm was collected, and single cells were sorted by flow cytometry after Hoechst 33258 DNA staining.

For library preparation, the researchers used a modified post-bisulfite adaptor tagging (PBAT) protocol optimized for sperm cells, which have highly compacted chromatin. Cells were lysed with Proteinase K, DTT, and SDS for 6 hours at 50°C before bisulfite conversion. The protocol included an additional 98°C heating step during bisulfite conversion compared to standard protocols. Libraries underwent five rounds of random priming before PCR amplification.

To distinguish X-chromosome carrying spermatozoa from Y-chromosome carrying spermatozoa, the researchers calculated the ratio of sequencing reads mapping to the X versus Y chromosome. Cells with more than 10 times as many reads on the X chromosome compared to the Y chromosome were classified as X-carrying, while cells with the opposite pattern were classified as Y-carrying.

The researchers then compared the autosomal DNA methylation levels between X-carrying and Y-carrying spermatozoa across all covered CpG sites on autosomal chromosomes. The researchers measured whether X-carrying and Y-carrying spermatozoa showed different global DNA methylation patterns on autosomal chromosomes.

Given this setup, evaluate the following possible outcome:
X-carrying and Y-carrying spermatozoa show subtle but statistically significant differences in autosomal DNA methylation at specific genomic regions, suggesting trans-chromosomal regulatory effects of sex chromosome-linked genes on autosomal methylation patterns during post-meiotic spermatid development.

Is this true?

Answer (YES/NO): YES